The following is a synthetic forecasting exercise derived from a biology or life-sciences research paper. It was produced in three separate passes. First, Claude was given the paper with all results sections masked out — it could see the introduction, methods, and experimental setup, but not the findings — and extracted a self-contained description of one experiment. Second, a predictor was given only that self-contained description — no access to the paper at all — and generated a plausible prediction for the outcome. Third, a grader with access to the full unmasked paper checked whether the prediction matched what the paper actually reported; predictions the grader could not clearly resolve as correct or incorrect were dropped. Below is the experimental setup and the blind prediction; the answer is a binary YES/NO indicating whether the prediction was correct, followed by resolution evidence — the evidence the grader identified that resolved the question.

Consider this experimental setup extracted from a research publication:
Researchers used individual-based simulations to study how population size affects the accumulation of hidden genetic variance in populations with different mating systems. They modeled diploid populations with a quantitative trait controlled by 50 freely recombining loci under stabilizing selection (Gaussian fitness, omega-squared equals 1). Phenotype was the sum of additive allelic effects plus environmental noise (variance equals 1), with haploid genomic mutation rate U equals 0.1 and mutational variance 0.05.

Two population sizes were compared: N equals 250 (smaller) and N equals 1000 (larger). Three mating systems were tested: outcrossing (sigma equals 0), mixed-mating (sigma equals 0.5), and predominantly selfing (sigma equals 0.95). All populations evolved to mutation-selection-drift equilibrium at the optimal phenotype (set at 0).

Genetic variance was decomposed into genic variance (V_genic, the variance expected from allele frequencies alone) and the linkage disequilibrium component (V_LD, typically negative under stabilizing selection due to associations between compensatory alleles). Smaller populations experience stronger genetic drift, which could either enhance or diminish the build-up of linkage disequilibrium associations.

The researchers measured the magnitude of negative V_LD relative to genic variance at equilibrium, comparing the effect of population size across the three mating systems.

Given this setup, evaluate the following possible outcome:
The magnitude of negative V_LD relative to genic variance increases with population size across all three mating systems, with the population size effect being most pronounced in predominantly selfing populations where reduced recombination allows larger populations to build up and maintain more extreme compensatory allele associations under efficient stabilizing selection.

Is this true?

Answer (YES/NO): NO